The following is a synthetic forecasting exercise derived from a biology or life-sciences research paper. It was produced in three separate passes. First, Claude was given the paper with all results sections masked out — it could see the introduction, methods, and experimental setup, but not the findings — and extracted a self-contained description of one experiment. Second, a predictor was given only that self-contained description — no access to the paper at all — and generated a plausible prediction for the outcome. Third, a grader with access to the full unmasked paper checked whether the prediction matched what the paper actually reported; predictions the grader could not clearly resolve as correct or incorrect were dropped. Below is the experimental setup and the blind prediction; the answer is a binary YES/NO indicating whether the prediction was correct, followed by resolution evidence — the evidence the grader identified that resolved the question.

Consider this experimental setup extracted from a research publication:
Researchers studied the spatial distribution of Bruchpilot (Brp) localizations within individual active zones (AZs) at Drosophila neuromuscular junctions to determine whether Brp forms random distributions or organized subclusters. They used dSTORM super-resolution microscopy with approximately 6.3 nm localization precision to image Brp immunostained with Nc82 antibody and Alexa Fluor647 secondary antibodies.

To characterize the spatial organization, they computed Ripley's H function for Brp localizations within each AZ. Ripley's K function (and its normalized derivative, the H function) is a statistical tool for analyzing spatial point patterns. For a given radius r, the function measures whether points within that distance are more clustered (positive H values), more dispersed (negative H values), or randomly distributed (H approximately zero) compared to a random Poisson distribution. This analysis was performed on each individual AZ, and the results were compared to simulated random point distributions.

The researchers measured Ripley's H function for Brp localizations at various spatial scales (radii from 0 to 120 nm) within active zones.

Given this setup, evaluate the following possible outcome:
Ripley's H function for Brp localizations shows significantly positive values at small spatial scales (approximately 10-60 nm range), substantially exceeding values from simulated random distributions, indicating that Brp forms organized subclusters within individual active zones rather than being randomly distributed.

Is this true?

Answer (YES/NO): YES